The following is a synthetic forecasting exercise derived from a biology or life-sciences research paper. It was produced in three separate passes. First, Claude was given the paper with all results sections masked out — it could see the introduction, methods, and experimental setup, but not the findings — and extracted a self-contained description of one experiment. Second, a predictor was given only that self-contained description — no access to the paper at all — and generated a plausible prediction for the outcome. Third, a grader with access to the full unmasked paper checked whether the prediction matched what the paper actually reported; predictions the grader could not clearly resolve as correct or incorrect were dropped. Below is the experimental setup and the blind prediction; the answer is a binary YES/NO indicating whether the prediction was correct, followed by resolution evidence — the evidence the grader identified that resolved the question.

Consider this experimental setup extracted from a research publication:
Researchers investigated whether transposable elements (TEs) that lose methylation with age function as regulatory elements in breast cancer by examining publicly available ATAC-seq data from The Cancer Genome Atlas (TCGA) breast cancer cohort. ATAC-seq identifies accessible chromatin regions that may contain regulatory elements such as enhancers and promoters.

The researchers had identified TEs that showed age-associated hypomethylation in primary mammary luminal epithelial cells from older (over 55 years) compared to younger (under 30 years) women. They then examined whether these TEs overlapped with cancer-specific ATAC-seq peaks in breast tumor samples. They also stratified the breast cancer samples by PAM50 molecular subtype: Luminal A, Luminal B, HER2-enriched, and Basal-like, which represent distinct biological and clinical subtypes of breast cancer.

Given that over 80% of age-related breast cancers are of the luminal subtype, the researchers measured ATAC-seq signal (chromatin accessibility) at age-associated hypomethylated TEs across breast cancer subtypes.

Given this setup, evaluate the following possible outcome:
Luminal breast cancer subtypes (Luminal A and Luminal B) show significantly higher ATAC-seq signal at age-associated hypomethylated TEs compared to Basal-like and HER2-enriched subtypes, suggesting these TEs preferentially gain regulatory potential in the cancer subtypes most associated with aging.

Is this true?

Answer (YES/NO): NO